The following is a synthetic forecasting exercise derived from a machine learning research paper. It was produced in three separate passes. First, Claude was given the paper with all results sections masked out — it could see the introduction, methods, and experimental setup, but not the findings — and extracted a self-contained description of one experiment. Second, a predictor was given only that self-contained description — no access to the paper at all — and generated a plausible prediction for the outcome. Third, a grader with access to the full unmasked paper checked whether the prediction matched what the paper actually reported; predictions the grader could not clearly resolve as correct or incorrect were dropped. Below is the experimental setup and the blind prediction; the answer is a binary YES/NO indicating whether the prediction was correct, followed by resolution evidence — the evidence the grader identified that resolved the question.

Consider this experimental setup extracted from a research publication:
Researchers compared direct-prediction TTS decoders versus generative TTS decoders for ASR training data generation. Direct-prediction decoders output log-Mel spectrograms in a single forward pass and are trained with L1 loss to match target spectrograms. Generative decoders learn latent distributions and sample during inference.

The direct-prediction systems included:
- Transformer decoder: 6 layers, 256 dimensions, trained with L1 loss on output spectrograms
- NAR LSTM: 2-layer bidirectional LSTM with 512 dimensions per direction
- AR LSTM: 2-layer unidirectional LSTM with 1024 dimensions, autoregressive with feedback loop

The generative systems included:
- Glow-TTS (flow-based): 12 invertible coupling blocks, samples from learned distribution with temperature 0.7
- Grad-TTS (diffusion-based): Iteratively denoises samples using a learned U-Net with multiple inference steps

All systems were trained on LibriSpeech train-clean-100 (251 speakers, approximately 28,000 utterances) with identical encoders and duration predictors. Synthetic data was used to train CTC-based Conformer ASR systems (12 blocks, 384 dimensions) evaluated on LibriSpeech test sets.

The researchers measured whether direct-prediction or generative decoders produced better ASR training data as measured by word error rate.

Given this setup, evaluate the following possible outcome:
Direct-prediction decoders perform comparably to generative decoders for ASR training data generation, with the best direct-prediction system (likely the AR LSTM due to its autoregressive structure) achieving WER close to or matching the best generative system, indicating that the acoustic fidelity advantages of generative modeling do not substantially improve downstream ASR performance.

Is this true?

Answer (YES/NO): NO